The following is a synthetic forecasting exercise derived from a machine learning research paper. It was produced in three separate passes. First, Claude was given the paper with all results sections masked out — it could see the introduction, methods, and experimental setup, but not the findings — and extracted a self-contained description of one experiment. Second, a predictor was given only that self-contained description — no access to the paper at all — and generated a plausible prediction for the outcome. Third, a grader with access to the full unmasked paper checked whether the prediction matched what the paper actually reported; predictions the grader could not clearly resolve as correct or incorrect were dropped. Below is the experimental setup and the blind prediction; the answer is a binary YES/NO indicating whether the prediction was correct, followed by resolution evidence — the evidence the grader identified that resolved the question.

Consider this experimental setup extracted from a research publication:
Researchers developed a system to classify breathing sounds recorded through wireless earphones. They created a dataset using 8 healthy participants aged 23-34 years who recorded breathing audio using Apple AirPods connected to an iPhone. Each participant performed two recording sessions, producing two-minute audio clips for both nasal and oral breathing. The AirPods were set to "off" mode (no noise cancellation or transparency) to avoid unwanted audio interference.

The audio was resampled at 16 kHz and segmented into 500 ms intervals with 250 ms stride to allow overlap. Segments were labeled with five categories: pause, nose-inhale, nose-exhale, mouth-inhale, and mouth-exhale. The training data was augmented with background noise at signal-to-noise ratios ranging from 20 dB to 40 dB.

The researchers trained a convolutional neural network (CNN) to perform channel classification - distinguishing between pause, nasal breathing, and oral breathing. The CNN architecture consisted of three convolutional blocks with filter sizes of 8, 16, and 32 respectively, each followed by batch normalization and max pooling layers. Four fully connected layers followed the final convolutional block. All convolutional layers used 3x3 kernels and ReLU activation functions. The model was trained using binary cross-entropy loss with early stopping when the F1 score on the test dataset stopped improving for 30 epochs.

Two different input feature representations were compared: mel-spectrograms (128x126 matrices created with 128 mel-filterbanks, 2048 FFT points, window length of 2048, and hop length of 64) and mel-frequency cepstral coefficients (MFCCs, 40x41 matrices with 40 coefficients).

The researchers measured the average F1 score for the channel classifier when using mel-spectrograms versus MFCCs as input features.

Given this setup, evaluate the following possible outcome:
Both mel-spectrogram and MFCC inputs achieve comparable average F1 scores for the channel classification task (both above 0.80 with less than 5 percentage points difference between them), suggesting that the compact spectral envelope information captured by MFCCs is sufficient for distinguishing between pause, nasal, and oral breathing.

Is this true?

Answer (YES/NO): YES